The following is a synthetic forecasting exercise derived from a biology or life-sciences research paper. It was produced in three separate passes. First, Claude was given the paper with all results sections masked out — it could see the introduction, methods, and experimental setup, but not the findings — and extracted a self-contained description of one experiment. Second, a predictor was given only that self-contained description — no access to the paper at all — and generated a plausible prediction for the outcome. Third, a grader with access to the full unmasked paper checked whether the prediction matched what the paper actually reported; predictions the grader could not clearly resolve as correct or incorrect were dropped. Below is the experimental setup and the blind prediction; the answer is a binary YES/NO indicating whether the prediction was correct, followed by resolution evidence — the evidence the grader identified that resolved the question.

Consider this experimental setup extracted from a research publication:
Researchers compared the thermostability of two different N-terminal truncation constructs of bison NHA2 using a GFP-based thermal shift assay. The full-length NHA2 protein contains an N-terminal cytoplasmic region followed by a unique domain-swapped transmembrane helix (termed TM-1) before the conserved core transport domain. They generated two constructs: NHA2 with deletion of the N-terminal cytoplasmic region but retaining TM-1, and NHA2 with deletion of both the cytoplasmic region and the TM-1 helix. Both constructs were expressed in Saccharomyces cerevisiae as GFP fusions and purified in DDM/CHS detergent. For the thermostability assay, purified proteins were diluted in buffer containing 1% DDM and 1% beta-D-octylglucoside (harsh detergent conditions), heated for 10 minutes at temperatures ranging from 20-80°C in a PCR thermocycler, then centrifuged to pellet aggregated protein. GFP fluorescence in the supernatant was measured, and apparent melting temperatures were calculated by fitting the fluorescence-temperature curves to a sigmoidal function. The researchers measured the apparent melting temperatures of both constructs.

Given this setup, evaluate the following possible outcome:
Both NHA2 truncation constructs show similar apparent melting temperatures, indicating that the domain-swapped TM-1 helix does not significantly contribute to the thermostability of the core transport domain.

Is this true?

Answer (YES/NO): YES